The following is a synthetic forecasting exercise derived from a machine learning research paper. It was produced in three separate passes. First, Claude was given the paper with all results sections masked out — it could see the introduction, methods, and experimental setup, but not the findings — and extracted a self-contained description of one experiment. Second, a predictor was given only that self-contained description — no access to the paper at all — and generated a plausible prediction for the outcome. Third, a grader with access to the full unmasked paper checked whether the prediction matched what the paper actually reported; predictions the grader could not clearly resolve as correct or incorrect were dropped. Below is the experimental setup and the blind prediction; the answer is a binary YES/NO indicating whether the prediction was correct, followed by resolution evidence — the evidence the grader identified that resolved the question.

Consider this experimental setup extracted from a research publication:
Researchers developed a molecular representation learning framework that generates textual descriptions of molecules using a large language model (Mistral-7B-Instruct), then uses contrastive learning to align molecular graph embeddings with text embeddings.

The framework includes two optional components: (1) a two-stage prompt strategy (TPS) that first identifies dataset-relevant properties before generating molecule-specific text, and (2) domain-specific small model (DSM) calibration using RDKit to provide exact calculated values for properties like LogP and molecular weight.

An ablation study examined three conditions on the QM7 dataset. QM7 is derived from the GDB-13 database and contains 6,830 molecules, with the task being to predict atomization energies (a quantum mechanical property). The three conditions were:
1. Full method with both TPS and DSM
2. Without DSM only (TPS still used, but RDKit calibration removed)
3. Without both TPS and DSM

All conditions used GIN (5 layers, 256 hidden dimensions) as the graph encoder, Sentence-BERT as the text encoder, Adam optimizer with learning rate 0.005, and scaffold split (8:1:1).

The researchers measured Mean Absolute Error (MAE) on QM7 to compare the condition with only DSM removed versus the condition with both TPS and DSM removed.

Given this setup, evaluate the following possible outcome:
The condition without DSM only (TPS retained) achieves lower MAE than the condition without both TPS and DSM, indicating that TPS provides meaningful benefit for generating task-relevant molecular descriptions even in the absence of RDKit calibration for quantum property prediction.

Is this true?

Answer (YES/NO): NO